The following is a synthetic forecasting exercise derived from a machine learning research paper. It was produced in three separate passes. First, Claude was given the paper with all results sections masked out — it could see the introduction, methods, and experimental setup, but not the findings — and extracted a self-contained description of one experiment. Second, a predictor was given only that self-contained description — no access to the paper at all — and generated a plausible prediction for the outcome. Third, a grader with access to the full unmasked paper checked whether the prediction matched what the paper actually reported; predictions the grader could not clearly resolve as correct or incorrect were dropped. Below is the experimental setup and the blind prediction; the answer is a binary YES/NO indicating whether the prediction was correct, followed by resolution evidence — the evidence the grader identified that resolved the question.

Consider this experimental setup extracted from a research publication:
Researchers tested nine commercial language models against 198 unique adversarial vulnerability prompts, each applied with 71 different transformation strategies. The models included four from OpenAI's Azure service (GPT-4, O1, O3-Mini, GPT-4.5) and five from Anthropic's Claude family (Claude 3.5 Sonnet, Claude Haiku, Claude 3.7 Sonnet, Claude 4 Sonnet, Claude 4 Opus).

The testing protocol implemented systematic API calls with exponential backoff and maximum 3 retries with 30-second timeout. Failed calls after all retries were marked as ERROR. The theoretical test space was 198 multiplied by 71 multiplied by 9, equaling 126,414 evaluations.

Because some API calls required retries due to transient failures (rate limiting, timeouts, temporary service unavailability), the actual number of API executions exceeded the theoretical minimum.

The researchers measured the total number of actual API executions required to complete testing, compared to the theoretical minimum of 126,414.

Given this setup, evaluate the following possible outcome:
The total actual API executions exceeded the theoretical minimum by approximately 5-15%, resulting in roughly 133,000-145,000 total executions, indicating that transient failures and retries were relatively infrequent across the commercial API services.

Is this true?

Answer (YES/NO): NO